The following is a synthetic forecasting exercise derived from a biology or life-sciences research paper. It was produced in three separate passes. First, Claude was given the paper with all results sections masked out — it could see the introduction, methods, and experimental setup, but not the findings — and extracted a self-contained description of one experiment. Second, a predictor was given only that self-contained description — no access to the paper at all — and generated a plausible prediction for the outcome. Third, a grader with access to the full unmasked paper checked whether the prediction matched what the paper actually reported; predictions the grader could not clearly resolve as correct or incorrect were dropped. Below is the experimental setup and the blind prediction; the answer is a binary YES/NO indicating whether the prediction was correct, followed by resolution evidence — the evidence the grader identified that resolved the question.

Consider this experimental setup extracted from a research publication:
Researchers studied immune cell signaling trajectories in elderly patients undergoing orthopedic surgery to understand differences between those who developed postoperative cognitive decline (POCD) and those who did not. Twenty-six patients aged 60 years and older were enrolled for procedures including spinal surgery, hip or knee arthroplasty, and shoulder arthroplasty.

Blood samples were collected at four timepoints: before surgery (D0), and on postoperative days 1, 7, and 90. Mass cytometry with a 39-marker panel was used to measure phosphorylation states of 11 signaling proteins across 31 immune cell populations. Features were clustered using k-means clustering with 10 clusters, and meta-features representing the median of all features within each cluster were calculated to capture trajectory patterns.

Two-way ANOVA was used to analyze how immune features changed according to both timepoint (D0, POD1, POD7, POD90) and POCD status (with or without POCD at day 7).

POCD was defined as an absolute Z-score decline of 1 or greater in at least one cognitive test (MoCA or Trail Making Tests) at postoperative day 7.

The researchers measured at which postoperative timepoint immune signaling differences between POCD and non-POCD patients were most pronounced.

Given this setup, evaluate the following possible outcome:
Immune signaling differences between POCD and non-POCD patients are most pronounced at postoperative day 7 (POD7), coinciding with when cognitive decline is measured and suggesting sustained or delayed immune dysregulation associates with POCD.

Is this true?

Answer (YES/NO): NO